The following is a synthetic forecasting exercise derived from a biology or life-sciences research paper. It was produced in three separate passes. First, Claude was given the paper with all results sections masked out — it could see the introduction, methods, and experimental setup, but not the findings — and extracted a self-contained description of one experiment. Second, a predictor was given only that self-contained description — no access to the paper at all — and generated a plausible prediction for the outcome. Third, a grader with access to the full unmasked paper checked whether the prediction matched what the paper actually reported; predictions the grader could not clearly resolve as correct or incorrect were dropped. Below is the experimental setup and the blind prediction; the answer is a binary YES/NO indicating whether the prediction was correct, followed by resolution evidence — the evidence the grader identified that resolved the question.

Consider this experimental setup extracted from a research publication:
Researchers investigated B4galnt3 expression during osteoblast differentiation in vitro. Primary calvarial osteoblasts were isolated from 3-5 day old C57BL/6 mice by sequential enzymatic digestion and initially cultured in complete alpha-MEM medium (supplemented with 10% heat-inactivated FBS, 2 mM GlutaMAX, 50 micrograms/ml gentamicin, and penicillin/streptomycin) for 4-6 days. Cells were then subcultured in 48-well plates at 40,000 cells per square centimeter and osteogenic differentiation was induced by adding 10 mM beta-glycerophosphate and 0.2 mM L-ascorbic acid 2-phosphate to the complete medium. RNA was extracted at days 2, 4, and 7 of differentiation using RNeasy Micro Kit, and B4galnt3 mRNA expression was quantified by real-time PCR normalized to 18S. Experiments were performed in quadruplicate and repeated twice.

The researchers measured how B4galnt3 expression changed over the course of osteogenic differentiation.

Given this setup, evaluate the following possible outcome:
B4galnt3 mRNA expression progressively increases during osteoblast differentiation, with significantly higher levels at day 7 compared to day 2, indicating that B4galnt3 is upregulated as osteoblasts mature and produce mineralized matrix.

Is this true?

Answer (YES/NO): NO